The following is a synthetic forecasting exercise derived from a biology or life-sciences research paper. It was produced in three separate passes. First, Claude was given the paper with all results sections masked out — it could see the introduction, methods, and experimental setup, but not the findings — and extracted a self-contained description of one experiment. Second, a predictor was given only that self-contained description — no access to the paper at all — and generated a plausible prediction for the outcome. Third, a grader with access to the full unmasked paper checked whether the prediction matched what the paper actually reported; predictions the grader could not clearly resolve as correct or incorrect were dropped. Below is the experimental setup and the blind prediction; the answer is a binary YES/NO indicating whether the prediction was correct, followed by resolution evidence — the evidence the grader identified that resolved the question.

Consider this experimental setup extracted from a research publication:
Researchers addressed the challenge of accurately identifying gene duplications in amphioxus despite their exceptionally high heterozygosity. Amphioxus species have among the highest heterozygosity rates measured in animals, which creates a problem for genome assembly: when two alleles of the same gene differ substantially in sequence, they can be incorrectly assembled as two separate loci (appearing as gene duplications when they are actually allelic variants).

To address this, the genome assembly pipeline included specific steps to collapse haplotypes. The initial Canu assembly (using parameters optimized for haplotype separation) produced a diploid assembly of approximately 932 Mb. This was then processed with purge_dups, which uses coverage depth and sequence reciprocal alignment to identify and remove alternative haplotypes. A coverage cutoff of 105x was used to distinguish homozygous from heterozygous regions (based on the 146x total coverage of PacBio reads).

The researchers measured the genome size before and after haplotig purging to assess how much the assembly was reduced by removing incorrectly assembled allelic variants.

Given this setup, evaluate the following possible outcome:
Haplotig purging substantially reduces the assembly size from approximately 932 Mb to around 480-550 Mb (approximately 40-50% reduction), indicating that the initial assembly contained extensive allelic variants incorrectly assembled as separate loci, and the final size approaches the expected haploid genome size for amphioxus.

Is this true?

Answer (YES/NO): YES